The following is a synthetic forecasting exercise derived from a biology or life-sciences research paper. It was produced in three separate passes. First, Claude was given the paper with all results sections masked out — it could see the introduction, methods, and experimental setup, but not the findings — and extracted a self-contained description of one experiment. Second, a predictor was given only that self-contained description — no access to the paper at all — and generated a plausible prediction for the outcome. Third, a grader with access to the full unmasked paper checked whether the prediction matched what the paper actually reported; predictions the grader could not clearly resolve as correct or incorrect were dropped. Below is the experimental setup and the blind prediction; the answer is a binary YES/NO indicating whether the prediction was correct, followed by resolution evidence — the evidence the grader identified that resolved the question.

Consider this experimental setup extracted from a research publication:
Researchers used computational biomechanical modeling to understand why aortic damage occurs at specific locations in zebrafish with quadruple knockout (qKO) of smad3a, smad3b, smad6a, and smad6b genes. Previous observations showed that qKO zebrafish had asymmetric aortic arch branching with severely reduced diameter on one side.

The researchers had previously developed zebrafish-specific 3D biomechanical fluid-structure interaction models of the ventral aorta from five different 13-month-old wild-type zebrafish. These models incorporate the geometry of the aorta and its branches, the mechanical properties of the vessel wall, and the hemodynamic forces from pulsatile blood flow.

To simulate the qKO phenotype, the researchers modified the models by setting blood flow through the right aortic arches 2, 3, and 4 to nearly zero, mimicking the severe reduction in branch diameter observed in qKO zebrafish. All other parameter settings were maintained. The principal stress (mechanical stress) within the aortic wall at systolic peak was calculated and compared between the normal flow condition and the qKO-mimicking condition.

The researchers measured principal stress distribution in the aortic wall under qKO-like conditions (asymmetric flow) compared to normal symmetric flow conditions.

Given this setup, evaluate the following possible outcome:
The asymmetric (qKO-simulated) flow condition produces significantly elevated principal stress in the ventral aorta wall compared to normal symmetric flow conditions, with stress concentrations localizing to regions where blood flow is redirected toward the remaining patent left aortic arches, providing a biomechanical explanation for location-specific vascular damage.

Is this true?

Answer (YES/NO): YES